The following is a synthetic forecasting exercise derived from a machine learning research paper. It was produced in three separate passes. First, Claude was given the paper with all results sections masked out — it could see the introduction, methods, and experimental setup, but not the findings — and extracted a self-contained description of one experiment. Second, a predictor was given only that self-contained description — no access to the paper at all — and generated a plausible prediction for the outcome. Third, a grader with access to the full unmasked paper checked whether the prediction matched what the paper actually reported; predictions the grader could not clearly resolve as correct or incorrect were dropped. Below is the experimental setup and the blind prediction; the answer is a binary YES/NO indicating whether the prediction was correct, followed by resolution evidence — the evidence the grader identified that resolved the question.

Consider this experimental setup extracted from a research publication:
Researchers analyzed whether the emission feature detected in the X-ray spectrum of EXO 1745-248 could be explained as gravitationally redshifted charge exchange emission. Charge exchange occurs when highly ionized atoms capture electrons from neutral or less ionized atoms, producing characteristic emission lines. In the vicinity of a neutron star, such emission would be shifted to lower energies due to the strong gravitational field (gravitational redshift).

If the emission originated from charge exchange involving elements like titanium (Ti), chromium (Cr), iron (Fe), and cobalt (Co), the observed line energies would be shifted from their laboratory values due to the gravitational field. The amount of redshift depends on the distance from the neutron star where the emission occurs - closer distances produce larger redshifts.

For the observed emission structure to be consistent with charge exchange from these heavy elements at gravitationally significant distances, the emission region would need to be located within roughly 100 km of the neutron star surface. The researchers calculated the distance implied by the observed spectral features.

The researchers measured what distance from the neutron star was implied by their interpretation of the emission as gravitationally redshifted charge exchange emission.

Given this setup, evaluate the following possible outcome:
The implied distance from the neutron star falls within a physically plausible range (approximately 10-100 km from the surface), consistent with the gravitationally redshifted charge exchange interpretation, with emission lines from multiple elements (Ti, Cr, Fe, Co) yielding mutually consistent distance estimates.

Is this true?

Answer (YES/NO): YES